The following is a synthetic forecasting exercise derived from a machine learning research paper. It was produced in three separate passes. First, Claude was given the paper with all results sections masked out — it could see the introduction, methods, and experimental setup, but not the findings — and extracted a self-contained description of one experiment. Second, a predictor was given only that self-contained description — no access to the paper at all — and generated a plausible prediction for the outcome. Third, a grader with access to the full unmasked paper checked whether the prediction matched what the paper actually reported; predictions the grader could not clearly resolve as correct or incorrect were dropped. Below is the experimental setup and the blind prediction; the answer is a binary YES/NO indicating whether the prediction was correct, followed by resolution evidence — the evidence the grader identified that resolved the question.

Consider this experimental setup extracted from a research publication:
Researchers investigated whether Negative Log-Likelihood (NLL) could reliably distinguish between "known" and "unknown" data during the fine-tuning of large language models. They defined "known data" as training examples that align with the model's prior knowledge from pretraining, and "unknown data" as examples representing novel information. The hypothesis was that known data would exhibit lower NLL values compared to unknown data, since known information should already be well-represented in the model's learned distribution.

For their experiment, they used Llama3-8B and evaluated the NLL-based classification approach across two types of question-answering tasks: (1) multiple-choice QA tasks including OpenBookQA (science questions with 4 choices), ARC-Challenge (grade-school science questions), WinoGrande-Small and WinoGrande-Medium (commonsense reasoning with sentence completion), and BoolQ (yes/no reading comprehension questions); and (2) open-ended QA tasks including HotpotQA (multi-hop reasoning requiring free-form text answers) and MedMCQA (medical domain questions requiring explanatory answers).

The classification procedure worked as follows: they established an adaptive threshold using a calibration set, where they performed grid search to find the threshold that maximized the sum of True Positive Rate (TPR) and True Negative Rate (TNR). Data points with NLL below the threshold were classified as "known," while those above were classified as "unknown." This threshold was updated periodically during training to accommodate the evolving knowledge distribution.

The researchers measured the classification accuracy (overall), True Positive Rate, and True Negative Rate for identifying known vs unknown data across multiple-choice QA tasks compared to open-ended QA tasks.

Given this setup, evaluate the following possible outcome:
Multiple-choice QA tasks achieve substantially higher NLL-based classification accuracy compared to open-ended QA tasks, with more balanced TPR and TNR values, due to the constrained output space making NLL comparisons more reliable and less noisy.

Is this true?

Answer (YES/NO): YES